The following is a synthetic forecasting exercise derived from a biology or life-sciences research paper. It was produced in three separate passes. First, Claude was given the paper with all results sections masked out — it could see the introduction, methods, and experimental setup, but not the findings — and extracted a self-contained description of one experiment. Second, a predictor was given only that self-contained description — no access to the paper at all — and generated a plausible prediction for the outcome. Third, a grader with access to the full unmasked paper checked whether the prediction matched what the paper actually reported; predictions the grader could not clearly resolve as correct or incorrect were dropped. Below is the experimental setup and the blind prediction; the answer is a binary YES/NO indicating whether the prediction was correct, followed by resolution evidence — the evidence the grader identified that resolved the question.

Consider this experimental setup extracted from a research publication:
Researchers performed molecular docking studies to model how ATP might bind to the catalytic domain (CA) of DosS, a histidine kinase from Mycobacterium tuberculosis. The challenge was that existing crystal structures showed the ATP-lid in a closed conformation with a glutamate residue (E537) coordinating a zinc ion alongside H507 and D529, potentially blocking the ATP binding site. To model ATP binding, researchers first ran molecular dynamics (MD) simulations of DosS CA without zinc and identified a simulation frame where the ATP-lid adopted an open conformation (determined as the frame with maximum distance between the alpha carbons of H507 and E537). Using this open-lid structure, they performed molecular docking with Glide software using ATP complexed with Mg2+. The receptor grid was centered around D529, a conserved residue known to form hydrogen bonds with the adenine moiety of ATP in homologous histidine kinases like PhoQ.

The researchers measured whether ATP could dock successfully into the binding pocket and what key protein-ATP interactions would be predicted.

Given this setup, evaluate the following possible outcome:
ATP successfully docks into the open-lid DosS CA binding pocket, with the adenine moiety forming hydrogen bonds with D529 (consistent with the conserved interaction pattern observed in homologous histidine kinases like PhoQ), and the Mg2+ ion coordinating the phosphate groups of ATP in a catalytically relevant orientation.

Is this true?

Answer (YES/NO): NO